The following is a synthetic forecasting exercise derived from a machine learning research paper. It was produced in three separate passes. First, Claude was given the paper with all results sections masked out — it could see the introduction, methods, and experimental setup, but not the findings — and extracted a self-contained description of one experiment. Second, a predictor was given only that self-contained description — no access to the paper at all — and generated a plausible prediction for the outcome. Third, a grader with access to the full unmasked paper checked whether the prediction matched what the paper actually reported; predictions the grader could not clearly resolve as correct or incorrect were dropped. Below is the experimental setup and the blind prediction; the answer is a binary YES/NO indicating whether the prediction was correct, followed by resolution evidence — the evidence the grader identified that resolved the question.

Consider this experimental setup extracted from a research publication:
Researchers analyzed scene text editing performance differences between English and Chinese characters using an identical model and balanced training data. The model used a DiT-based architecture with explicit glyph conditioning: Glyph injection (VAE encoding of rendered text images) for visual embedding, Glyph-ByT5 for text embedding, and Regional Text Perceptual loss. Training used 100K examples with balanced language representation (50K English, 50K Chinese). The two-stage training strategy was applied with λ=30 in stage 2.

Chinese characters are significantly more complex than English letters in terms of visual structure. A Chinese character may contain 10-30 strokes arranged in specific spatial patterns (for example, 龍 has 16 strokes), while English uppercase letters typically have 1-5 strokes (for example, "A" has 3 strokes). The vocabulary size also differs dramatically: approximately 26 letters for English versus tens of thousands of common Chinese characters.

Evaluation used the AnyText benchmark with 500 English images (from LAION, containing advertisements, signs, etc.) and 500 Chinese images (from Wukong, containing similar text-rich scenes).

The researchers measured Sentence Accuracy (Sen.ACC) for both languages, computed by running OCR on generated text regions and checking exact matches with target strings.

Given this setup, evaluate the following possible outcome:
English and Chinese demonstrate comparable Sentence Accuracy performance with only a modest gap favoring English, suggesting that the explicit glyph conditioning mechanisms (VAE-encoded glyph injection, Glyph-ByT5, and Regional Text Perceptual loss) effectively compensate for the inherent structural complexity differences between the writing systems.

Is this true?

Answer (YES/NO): NO